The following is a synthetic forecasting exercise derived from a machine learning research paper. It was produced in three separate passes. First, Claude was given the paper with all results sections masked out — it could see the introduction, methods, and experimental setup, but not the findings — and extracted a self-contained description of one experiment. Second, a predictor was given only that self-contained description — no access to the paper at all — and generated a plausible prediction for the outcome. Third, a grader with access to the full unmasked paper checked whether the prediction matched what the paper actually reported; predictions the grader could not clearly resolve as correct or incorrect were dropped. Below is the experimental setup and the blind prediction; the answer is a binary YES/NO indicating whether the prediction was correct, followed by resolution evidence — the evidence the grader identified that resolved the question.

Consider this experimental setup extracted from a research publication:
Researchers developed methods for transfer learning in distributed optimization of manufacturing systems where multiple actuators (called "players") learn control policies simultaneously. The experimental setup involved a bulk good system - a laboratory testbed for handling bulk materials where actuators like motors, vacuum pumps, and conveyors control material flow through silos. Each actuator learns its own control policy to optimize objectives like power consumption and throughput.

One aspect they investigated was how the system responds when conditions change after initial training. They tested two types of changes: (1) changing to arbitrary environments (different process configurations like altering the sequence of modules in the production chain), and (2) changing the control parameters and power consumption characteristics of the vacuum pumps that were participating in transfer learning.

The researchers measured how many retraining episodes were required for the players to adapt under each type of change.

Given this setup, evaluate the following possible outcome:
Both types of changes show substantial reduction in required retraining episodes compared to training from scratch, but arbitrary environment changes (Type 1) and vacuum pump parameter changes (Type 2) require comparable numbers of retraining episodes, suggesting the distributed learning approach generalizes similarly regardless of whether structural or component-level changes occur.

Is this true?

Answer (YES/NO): NO